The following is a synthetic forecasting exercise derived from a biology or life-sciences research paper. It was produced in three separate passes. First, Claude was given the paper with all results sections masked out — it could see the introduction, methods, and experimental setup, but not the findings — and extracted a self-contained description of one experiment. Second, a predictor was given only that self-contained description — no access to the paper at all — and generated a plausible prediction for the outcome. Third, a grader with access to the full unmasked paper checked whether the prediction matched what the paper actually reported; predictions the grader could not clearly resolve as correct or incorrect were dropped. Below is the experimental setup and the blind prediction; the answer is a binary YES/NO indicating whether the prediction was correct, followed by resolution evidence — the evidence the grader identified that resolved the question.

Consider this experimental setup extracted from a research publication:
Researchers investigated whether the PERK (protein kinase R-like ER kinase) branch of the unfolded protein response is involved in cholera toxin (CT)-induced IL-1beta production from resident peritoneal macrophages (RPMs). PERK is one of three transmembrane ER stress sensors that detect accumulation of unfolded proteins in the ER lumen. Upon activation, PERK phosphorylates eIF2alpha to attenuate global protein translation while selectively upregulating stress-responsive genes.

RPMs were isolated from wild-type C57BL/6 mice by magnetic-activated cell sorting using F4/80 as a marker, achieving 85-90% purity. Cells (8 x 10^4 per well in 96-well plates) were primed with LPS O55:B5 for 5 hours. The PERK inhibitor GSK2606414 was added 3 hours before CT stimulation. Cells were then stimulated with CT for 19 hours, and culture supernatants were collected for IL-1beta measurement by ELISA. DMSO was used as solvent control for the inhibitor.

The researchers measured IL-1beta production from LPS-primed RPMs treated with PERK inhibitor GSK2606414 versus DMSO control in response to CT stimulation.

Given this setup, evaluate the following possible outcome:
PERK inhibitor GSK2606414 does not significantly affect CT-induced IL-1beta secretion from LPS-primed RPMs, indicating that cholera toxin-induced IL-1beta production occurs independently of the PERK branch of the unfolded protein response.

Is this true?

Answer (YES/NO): YES